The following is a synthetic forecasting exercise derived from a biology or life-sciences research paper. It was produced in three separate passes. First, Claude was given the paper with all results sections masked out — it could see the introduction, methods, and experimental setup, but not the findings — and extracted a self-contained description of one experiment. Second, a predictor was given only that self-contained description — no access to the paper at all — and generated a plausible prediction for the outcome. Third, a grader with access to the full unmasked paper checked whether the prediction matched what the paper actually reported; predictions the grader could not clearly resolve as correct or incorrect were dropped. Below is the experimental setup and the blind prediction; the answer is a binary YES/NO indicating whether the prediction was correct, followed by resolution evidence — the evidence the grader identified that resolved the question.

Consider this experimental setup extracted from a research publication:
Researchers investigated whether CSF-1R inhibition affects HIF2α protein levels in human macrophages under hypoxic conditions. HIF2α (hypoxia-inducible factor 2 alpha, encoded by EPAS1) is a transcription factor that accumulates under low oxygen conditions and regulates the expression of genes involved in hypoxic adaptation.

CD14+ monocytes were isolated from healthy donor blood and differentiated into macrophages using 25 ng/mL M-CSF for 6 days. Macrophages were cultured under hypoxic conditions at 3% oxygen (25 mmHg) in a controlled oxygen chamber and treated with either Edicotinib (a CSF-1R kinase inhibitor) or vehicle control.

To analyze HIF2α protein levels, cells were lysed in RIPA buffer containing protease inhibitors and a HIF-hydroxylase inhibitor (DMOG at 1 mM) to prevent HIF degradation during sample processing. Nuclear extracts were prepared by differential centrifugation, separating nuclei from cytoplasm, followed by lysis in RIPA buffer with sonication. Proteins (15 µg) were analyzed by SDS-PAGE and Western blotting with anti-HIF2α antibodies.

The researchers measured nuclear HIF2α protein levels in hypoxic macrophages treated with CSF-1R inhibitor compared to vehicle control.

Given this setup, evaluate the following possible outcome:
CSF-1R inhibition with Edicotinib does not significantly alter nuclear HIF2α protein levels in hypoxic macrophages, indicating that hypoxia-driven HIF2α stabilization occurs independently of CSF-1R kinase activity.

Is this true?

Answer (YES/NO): NO